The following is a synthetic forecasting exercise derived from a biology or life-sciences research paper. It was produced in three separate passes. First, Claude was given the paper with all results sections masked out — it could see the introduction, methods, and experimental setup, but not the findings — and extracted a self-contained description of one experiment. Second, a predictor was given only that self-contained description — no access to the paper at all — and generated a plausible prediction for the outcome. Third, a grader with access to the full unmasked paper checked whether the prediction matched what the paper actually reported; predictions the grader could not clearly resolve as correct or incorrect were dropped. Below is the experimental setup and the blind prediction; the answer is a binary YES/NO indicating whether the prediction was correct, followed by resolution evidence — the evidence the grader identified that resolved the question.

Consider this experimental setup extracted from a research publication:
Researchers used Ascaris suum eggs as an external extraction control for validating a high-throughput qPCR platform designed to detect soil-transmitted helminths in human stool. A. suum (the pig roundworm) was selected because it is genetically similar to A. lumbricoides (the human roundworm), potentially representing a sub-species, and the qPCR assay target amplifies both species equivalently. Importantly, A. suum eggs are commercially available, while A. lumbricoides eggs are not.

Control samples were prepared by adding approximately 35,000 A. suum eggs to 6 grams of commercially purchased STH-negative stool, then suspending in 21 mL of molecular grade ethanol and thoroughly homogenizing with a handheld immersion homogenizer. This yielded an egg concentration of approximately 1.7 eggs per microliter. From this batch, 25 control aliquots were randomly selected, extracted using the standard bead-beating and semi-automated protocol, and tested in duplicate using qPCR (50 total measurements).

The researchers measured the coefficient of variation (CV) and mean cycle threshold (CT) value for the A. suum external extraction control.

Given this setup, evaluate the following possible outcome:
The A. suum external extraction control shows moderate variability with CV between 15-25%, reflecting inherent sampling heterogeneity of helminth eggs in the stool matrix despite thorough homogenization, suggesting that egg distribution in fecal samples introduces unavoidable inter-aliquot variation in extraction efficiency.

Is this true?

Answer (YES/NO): NO